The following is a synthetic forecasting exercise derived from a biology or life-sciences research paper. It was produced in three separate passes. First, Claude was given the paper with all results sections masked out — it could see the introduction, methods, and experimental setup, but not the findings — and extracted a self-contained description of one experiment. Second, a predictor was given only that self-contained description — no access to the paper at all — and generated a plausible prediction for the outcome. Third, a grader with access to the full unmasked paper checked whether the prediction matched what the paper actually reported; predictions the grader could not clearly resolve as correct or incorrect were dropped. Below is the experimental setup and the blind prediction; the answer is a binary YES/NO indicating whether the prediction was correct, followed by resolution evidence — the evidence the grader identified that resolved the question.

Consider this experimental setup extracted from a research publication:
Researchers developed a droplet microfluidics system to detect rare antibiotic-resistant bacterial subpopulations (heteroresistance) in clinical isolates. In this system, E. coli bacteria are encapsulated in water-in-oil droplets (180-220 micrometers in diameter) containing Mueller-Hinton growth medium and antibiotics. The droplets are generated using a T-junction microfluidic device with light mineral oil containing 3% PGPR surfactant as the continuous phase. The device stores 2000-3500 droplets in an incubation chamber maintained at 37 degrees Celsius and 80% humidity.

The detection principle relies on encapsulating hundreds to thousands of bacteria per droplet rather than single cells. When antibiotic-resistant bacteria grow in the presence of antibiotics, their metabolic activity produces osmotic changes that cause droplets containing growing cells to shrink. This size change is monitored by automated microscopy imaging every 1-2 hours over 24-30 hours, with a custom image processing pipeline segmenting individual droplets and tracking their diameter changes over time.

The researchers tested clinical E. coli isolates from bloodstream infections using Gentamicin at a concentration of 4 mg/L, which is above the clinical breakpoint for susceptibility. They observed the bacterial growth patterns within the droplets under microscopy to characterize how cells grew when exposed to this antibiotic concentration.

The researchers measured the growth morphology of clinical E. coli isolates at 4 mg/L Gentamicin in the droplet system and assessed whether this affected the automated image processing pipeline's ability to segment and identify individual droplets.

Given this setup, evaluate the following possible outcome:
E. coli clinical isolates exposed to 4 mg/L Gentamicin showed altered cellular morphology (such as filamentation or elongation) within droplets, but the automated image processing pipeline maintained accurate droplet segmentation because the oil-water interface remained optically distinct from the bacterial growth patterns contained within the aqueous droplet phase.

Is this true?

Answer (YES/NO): NO